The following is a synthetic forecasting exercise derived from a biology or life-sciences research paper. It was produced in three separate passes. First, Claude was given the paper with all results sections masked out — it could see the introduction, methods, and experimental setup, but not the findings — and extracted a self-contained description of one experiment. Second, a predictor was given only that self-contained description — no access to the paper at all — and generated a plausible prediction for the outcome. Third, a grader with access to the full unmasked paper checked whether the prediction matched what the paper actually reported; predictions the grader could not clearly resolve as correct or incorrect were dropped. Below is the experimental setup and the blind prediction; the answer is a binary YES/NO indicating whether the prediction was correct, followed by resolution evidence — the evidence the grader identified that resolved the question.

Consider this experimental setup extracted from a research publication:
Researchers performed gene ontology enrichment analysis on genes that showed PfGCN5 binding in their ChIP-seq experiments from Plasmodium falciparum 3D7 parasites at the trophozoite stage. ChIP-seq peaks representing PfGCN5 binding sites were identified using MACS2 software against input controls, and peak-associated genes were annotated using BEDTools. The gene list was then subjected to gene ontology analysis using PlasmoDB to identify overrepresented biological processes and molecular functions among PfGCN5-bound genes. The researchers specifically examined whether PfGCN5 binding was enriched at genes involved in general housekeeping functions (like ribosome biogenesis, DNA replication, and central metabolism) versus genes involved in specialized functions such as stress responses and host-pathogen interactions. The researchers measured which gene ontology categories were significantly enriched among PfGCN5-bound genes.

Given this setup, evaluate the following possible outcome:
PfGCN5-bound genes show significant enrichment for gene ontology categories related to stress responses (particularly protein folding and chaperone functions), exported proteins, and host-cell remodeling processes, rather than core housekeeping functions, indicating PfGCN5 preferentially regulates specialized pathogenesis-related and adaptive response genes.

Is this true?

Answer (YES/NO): YES